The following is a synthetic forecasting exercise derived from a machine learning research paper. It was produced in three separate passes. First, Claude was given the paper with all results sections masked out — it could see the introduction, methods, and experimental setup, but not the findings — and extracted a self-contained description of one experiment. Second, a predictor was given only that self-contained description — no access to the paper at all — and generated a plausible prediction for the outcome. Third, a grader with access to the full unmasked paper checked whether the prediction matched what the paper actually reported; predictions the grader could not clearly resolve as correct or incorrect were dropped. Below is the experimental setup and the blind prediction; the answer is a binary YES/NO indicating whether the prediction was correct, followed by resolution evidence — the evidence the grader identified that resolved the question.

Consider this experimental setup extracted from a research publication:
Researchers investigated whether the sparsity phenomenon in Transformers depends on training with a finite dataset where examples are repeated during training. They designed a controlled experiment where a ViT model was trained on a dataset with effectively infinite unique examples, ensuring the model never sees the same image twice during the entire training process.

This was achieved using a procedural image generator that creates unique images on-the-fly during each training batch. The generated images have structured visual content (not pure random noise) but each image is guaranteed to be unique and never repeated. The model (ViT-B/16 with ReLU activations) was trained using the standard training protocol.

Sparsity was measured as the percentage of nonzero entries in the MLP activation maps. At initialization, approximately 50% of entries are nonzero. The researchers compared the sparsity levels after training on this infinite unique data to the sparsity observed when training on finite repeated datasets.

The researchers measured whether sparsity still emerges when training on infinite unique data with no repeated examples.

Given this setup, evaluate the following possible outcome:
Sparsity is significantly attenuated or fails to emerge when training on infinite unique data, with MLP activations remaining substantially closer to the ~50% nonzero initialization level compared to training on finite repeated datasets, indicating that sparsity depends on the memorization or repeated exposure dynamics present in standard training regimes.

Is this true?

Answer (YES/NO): NO